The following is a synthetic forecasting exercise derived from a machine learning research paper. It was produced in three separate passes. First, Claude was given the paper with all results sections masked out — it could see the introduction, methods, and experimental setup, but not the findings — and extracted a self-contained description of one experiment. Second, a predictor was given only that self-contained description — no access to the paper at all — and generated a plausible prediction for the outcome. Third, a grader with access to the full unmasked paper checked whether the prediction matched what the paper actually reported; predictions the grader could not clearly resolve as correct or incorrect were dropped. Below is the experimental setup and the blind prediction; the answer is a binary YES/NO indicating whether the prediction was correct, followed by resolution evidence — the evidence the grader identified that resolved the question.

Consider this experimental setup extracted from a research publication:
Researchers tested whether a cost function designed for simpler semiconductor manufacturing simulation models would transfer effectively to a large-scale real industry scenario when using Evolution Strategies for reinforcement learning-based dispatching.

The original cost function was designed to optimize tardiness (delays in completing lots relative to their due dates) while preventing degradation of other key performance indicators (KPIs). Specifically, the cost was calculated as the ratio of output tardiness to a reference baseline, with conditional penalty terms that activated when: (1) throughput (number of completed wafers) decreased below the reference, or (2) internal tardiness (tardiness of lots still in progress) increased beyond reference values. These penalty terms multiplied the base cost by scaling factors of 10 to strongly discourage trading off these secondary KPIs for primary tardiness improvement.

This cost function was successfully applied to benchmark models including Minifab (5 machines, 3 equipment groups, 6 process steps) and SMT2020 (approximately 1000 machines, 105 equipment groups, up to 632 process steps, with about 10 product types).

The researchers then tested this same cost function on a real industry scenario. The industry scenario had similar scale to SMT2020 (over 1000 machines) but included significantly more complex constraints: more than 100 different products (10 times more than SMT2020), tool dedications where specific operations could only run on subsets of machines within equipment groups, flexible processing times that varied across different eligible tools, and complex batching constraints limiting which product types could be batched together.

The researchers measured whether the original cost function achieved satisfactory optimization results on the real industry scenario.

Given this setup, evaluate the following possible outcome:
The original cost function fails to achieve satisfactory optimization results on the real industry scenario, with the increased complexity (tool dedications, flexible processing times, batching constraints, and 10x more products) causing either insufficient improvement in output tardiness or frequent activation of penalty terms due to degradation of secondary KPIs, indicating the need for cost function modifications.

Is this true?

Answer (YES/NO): YES